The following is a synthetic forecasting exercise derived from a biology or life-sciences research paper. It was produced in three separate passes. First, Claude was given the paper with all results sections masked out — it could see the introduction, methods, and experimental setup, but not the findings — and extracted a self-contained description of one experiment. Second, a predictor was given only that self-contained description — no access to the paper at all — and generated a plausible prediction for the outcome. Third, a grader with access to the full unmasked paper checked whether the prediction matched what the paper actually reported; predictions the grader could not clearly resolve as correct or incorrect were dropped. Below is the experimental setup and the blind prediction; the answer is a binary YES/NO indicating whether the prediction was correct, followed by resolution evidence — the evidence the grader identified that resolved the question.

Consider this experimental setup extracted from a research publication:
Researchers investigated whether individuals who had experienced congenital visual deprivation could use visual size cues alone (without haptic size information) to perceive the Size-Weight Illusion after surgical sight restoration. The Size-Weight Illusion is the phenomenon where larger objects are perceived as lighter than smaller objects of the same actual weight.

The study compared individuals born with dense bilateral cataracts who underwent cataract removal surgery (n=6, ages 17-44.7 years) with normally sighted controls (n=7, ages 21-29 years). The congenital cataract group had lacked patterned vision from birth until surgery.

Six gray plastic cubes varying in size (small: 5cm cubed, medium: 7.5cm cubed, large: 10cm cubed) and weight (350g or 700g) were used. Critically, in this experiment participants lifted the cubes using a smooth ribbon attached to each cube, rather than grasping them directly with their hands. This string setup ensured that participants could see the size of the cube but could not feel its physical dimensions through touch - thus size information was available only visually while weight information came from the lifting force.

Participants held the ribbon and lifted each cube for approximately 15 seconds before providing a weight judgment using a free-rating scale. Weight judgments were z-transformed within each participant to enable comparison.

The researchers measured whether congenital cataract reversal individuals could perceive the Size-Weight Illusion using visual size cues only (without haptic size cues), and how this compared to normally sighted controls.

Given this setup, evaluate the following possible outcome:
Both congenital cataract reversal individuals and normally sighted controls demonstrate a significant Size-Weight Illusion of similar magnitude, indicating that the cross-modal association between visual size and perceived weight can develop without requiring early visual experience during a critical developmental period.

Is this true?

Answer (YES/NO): YES